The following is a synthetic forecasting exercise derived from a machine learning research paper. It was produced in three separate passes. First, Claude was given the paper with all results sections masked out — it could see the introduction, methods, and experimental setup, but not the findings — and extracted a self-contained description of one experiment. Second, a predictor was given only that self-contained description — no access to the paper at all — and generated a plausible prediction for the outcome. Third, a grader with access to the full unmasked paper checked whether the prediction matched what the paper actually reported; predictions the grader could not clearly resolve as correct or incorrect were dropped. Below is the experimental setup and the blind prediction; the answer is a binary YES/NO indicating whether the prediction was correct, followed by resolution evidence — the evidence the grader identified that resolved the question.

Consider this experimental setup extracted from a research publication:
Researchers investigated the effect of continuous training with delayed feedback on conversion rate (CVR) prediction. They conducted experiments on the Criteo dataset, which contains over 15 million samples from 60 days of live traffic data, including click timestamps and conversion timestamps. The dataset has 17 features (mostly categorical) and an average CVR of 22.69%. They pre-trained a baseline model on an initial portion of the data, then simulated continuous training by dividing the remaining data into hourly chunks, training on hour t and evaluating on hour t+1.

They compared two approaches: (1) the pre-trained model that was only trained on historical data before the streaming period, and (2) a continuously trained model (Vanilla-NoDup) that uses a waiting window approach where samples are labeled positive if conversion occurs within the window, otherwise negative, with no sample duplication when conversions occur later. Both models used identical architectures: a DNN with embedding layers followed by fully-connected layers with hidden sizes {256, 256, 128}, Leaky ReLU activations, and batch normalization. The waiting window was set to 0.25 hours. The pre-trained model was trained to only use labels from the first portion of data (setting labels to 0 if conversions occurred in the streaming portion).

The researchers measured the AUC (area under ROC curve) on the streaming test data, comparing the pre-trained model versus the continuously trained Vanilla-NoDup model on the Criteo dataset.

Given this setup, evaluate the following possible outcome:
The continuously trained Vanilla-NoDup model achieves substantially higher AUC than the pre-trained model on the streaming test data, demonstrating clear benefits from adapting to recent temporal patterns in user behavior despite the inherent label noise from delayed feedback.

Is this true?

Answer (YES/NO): NO